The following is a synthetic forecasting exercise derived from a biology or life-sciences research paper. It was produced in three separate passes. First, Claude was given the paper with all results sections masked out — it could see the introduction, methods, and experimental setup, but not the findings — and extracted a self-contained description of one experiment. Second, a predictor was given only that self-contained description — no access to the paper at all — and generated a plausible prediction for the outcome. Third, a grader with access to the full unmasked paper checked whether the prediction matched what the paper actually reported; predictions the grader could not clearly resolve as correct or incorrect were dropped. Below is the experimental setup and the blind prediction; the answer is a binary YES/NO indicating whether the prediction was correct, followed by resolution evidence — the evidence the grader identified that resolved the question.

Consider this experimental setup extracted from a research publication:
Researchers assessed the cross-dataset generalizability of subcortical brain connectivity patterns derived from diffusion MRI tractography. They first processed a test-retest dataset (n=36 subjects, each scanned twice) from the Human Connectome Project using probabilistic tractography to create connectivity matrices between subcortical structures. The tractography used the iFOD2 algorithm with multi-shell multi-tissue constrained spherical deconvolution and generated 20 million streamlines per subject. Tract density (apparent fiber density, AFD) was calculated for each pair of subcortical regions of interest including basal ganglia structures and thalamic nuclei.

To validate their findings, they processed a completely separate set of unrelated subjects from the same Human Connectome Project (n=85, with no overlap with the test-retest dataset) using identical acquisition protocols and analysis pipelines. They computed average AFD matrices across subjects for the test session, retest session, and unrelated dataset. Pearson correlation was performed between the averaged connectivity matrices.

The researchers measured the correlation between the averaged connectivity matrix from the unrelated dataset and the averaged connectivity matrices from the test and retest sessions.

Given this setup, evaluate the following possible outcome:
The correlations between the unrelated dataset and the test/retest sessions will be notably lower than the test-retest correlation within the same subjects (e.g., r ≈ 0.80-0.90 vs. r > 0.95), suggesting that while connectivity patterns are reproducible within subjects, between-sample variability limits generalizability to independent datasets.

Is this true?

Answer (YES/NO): NO